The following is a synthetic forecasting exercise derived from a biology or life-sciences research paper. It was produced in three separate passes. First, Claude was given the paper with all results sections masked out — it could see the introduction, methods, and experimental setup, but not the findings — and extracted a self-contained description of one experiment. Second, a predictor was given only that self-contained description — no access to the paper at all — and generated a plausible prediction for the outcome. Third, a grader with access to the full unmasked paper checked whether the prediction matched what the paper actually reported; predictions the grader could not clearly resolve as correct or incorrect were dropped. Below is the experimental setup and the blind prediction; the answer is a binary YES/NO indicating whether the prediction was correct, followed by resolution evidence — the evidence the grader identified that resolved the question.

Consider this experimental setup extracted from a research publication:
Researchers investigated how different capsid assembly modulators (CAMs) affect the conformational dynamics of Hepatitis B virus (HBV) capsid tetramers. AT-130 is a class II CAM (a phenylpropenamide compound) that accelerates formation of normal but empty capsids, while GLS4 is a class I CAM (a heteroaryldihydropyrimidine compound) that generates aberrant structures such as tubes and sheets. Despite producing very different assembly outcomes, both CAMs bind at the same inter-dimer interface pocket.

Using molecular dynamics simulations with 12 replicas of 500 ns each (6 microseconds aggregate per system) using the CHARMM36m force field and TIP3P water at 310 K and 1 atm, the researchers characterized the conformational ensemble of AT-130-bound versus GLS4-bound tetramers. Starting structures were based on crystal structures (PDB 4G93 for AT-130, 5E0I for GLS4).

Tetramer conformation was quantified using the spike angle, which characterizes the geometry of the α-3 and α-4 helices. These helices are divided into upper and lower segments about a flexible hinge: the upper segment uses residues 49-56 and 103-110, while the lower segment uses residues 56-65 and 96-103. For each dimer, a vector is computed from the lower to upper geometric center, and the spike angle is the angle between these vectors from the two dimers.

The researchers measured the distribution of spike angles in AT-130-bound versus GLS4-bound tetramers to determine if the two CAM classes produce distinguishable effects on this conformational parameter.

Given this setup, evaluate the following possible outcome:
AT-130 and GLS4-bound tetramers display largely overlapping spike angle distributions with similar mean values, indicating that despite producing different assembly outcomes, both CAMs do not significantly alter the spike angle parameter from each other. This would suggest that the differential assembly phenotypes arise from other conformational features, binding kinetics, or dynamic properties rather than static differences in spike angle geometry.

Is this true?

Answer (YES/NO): NO